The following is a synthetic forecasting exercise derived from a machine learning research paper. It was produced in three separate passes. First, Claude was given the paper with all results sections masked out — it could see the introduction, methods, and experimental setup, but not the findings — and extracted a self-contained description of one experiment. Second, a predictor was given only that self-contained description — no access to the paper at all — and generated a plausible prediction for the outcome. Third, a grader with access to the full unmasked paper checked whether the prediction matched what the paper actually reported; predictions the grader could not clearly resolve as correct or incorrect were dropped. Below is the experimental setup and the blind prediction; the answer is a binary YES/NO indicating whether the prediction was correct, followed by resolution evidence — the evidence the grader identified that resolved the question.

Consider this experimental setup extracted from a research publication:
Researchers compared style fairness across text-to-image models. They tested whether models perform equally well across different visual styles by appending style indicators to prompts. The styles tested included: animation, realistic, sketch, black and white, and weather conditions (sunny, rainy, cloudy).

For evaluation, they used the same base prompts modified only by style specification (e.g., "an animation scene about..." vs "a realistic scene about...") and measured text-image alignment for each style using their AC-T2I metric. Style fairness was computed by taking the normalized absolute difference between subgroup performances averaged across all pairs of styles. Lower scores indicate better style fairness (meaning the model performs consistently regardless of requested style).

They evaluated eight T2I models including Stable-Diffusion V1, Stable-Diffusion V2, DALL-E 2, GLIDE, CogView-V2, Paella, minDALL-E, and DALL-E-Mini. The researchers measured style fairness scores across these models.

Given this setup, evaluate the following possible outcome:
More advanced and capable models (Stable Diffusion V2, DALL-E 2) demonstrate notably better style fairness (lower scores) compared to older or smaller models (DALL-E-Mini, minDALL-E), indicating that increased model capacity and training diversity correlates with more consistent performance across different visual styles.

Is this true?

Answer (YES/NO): NO